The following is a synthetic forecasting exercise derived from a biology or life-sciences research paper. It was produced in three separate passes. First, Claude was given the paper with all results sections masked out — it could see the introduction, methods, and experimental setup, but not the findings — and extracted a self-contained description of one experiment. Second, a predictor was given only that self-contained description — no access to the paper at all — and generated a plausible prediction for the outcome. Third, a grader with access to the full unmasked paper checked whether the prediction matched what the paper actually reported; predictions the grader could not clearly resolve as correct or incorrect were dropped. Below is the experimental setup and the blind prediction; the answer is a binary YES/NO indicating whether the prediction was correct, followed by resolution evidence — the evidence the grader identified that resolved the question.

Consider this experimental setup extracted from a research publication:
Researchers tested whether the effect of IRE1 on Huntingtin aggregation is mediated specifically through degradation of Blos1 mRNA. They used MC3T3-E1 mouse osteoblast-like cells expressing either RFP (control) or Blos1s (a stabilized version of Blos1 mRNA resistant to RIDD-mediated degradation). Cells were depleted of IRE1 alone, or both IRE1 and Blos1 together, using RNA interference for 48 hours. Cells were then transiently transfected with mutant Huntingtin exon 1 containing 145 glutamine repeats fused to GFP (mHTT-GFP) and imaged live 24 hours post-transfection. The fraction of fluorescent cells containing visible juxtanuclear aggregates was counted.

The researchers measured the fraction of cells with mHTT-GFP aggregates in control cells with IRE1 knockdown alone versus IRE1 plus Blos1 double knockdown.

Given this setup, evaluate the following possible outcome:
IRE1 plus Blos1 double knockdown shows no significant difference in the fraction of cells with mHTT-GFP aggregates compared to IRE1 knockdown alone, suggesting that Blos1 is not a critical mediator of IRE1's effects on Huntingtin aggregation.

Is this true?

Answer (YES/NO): NO